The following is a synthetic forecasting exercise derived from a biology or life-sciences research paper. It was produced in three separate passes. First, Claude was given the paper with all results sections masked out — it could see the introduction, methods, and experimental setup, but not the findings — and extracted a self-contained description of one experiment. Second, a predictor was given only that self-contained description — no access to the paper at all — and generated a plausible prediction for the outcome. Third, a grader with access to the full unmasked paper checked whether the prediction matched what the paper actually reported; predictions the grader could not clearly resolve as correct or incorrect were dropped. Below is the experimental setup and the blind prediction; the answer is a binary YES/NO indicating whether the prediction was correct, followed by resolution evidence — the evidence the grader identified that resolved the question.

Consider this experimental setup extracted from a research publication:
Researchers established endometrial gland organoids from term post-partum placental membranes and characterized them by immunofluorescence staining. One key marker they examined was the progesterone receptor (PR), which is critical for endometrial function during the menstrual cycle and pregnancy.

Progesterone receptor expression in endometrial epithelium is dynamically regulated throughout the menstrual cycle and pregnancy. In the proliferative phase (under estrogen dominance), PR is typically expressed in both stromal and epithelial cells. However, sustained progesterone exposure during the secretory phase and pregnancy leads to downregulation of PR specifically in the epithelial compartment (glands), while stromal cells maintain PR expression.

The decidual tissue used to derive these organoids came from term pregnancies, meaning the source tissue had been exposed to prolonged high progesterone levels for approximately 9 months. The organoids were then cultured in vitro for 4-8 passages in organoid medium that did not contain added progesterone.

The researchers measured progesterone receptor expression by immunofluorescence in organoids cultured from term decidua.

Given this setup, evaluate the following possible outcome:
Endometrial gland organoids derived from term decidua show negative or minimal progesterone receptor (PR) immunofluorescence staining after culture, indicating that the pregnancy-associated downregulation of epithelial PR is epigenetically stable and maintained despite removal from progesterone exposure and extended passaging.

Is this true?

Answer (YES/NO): NO